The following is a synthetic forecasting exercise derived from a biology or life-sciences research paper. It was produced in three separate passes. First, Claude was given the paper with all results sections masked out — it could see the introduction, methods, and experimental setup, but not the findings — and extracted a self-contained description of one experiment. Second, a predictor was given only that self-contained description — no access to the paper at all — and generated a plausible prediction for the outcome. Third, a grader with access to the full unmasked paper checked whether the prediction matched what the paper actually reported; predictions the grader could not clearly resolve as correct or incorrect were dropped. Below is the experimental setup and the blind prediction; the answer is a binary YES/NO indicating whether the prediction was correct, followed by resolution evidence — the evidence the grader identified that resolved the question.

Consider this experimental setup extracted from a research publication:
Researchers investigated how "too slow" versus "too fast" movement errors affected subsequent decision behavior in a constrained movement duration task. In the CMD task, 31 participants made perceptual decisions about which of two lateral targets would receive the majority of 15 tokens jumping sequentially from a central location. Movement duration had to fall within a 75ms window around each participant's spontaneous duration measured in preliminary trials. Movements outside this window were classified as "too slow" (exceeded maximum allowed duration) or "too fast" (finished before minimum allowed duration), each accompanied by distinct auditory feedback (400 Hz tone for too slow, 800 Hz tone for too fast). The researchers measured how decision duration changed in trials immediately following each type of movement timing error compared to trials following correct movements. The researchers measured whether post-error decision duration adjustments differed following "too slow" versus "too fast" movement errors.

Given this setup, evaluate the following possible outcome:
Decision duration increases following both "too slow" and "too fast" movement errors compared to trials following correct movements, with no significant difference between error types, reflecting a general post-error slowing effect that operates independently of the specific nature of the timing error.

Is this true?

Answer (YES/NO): NO